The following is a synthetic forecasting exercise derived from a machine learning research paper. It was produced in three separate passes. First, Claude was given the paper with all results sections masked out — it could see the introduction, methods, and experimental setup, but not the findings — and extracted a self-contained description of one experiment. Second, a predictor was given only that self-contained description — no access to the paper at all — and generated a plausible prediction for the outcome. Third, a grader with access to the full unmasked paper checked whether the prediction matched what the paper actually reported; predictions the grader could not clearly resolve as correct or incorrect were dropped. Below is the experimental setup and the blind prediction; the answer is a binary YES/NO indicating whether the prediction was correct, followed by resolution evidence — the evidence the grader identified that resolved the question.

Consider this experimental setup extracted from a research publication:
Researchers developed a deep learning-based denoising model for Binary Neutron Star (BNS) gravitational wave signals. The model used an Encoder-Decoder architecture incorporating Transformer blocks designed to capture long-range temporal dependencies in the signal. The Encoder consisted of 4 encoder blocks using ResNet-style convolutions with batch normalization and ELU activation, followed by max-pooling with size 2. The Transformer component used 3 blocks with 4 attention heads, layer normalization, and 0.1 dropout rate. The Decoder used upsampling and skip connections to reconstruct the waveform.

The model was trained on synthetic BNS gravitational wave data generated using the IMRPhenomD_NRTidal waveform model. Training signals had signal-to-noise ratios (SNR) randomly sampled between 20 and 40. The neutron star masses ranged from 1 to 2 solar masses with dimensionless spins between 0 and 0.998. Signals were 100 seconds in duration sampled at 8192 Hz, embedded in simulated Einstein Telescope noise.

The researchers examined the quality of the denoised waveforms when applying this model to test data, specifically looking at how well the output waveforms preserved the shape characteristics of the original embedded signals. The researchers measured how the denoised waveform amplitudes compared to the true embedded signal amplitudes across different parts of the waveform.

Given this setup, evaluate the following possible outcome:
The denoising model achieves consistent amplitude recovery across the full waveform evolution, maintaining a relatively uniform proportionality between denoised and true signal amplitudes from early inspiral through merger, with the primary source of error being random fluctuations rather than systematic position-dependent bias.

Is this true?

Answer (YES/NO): NO